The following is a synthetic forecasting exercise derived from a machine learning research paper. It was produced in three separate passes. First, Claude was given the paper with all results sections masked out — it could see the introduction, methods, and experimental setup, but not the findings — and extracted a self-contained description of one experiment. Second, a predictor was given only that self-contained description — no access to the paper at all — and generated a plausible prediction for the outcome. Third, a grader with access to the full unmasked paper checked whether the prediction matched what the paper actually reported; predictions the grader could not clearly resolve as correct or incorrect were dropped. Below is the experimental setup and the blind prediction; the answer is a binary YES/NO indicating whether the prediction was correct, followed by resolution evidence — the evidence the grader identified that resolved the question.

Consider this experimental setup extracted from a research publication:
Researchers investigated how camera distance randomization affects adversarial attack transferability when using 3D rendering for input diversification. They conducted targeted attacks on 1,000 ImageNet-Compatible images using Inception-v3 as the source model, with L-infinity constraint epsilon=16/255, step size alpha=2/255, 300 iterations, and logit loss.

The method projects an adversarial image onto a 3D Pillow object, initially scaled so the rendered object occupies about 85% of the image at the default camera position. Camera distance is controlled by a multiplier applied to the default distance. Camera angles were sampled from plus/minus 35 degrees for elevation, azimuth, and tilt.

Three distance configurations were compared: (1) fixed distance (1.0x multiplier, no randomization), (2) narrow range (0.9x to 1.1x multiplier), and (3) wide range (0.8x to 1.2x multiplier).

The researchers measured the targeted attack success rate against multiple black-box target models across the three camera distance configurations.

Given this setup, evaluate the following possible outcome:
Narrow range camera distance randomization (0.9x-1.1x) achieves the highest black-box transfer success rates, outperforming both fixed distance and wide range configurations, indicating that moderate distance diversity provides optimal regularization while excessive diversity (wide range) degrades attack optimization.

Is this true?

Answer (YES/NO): NO